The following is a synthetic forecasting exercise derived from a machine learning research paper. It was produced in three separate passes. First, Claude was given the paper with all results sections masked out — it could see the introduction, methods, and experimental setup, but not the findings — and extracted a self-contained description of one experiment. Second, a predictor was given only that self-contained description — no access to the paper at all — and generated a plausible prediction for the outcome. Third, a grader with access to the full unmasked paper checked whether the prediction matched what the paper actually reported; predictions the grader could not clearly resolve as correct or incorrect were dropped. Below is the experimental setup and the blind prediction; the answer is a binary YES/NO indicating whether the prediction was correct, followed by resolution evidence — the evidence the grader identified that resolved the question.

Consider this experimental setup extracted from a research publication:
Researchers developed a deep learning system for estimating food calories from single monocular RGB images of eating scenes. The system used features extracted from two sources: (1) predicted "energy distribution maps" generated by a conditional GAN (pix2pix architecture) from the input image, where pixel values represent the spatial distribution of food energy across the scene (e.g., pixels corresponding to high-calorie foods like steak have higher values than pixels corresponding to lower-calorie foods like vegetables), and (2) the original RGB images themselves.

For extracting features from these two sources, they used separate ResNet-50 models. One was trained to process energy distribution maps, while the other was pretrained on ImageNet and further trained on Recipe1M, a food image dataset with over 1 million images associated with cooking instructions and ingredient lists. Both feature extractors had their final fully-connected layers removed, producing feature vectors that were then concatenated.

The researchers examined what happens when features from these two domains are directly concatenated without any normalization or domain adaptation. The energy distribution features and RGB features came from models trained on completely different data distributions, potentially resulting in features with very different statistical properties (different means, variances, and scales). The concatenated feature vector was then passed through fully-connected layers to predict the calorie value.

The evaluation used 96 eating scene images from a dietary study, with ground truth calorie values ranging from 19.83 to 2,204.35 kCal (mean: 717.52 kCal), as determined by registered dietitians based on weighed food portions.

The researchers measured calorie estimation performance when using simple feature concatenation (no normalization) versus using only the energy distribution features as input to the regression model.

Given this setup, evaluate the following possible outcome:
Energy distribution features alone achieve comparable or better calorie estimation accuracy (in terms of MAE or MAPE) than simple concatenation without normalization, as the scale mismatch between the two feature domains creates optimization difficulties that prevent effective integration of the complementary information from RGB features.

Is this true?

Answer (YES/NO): YES